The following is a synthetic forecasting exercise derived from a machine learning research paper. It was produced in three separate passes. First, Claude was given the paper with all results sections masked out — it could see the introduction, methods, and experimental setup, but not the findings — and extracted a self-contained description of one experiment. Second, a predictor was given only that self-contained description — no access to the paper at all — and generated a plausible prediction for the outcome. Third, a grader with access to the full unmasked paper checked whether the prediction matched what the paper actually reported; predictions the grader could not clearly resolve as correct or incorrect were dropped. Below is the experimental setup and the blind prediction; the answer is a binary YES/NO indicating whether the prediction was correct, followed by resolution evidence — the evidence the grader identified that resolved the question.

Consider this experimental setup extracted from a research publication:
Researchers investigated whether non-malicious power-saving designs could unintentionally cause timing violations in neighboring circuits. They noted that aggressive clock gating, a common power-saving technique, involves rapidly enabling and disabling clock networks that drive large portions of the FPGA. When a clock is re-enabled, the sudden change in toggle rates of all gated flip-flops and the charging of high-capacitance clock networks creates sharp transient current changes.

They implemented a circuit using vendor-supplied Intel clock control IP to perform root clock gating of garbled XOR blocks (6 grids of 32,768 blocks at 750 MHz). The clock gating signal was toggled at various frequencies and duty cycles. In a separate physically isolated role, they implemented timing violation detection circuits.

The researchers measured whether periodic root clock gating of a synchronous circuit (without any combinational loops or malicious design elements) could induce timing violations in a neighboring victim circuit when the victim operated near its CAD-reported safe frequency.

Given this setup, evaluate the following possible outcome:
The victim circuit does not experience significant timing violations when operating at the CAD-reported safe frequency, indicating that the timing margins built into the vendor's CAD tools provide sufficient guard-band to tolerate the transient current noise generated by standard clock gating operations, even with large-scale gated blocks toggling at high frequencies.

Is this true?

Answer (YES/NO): NO